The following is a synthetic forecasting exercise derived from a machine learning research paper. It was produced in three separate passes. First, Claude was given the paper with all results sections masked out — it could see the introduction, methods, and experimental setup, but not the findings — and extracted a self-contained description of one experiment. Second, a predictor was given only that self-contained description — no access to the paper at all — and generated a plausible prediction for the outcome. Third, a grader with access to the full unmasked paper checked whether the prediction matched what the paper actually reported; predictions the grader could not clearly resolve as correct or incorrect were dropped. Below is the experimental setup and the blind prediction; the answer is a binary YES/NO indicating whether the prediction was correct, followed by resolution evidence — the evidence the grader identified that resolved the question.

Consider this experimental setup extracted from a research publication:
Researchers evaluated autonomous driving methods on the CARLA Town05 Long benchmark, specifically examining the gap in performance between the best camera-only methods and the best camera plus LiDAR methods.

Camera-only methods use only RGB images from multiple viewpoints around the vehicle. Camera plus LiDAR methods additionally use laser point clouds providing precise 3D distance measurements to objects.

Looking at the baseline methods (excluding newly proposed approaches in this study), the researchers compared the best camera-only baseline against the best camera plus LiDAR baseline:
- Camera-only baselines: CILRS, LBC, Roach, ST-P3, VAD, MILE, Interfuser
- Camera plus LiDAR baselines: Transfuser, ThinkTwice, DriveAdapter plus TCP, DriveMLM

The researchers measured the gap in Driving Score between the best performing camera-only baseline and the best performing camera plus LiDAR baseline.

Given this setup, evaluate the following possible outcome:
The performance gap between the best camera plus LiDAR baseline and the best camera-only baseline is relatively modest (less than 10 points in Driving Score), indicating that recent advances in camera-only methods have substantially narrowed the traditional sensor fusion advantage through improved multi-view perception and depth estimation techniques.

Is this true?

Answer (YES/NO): YES